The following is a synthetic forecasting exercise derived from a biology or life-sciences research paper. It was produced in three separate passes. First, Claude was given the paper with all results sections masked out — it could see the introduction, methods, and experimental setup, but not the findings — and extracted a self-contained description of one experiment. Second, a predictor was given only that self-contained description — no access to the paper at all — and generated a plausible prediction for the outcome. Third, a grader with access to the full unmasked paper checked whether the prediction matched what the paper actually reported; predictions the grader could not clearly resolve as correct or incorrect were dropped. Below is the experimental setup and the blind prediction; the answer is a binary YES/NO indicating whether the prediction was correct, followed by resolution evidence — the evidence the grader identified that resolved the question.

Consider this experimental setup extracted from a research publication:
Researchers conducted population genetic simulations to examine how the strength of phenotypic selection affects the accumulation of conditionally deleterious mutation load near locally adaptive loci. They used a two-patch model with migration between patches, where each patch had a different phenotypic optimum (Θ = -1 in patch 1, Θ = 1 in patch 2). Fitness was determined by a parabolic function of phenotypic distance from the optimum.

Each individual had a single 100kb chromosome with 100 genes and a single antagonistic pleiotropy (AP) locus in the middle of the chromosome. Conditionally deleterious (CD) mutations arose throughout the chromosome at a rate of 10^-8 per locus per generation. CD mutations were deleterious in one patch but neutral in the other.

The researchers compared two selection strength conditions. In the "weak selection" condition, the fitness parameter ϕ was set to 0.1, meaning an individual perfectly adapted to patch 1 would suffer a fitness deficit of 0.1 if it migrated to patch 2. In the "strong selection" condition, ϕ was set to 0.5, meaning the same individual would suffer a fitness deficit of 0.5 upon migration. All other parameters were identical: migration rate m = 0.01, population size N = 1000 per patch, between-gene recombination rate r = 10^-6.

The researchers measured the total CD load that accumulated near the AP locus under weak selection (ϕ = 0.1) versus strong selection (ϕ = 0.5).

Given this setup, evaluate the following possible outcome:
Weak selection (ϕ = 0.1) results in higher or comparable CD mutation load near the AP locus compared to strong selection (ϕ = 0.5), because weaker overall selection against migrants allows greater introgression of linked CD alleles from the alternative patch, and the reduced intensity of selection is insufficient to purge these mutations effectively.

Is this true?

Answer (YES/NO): NO